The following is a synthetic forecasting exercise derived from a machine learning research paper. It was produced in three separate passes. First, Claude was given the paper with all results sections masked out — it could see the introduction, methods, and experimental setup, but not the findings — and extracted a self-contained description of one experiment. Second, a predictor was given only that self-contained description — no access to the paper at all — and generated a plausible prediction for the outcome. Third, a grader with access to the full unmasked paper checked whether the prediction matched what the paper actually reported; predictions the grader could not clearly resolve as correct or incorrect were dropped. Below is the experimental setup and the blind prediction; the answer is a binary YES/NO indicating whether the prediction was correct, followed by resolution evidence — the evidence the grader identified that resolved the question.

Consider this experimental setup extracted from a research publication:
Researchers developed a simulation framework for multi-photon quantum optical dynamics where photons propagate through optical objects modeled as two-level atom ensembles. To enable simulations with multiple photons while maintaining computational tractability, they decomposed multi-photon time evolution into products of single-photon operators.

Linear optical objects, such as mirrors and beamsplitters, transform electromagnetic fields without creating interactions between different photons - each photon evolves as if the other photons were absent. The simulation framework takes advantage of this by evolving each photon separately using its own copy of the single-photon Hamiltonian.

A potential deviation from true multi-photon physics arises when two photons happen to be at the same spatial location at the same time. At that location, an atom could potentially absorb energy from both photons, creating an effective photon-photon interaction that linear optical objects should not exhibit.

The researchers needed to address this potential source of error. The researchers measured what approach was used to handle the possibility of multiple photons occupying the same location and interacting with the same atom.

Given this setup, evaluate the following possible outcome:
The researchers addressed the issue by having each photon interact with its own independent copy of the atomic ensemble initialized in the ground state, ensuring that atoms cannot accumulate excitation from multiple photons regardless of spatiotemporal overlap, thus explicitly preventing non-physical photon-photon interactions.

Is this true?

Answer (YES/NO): YES